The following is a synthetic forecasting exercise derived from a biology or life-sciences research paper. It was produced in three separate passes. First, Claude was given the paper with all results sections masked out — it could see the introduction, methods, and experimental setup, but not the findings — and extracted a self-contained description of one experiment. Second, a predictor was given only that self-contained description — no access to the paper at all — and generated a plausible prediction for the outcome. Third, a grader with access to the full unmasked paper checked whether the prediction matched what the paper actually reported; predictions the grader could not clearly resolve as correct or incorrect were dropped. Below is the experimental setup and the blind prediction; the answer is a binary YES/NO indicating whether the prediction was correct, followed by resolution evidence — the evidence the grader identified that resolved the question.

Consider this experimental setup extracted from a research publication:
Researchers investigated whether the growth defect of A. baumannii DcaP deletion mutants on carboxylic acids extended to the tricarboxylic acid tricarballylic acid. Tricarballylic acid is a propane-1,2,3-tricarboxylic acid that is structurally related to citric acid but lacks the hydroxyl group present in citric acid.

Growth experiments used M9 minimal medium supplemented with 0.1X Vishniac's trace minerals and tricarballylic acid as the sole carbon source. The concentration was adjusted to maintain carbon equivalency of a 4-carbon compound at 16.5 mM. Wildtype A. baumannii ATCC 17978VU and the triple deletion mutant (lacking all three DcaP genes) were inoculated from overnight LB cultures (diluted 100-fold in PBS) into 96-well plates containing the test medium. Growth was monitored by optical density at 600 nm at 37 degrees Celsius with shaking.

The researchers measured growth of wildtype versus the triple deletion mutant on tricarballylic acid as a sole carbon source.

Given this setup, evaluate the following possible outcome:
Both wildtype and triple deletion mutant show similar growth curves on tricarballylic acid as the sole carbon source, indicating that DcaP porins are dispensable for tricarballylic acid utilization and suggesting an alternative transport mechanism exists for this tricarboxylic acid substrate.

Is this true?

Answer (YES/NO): NO